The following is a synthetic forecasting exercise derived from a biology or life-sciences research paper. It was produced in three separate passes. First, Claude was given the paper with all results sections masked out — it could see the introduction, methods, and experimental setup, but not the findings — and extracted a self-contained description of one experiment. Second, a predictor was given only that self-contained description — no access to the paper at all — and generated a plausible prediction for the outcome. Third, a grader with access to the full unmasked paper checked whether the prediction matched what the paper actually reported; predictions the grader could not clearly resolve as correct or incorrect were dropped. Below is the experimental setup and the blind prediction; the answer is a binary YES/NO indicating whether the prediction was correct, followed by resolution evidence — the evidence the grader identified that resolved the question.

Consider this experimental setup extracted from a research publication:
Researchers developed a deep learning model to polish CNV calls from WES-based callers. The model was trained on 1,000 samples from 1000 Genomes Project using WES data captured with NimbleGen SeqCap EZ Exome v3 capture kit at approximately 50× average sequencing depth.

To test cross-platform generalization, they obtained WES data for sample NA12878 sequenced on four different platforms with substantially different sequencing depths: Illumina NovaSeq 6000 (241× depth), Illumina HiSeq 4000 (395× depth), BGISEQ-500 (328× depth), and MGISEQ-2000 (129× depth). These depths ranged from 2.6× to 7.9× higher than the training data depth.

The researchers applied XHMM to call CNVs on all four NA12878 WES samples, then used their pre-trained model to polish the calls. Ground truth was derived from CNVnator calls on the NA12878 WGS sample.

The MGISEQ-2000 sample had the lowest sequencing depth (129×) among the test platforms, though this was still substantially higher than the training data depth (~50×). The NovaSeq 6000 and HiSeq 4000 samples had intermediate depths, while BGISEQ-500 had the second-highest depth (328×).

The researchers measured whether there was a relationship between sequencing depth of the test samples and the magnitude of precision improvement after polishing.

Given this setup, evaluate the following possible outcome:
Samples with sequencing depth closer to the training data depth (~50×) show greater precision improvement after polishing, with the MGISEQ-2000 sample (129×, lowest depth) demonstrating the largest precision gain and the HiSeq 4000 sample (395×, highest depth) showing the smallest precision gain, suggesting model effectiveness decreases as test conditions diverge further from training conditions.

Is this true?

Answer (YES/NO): NO